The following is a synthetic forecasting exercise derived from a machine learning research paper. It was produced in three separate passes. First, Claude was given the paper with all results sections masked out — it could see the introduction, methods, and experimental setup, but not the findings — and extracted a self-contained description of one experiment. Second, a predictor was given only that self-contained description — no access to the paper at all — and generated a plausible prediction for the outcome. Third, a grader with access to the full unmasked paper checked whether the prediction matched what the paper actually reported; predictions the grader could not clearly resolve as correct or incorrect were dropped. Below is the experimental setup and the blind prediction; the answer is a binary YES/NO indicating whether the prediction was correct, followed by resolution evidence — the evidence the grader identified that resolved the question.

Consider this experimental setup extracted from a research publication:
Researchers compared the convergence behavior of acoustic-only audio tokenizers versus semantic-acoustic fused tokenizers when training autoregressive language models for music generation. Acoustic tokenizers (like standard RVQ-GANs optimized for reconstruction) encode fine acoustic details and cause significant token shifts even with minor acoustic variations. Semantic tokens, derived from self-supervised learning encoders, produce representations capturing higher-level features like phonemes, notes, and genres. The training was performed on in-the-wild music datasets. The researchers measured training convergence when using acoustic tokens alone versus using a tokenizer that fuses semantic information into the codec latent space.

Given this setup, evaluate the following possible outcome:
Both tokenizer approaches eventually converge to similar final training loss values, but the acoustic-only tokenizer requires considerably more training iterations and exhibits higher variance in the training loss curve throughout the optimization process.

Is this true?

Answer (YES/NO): NO